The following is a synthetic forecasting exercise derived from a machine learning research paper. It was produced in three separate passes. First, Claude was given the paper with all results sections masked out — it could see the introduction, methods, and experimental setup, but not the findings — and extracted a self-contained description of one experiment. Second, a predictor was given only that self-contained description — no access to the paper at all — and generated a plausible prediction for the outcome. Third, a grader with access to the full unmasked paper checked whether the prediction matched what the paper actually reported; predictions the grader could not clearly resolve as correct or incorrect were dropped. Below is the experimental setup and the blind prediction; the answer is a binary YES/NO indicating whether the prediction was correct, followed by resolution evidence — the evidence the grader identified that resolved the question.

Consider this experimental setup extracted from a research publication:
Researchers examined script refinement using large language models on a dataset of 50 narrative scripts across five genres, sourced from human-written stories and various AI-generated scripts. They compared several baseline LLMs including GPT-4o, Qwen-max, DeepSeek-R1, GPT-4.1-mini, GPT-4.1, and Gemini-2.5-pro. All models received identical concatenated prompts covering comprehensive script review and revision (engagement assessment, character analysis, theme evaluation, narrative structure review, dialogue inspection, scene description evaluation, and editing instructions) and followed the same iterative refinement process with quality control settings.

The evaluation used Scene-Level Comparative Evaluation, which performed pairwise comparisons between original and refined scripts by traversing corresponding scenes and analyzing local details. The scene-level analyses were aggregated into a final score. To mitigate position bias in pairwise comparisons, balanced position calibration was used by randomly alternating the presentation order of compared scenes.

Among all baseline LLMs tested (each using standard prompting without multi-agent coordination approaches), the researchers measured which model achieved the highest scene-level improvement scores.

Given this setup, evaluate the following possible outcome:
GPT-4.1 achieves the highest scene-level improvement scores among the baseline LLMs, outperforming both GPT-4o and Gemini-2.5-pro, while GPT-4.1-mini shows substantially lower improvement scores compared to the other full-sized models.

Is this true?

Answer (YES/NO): NO